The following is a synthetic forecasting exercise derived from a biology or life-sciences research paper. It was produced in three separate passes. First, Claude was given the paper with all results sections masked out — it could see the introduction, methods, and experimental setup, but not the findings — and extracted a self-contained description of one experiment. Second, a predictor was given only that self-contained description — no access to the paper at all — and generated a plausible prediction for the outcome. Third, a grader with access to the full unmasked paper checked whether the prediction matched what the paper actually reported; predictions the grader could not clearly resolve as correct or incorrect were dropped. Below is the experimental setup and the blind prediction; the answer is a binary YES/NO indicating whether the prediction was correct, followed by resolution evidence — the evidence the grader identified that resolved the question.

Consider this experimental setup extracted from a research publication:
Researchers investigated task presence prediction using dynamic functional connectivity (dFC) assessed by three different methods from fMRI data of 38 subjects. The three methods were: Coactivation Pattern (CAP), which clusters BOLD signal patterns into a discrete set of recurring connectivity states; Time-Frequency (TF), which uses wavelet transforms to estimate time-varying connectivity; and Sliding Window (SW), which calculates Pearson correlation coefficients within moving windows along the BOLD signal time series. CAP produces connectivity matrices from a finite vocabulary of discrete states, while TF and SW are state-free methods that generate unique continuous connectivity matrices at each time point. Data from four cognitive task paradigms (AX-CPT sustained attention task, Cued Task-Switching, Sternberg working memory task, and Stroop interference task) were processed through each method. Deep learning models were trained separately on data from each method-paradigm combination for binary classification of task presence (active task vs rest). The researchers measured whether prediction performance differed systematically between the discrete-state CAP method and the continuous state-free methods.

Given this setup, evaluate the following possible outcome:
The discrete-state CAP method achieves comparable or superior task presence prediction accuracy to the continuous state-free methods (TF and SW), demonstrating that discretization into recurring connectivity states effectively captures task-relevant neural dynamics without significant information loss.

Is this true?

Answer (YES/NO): NO